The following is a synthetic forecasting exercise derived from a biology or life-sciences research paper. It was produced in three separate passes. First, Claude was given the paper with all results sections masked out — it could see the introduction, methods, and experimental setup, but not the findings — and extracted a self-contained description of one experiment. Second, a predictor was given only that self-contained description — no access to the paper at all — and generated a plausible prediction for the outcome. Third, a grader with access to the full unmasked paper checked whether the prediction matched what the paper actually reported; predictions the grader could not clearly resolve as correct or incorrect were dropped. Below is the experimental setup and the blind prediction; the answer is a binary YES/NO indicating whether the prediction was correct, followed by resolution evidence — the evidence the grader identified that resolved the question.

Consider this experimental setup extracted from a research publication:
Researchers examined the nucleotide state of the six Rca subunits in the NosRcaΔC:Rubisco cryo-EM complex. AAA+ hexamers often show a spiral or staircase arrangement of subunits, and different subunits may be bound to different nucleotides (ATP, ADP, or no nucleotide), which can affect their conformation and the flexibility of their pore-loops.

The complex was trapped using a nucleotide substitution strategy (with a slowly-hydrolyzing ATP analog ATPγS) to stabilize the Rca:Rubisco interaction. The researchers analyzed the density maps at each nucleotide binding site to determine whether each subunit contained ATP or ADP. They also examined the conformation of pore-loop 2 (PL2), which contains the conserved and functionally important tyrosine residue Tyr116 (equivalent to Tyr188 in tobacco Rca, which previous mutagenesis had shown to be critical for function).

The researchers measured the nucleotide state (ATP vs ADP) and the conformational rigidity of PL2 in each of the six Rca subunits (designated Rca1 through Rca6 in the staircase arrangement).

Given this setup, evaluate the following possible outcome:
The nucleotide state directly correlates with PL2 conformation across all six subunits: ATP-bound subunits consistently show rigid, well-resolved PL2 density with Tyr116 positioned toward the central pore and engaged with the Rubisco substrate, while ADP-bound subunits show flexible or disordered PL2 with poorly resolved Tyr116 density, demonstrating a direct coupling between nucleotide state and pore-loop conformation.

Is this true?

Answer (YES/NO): NO